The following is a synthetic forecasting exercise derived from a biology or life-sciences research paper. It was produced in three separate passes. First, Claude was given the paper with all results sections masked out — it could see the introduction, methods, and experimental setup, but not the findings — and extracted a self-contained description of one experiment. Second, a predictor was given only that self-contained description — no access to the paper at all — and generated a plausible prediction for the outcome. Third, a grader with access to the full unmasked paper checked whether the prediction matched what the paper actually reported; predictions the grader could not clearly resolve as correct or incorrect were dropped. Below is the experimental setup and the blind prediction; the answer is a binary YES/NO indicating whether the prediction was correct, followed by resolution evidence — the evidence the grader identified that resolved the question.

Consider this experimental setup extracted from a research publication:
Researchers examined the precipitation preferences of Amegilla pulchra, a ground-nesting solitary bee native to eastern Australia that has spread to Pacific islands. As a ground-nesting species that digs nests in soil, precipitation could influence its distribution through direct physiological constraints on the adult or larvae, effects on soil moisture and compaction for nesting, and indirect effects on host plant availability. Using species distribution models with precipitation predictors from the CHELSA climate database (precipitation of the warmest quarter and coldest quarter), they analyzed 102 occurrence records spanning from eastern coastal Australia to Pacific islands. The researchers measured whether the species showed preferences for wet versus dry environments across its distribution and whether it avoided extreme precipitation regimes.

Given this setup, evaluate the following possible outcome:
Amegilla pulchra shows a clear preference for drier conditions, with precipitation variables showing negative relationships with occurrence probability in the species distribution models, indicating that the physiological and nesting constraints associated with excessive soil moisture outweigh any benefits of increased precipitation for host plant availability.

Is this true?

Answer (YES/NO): NO